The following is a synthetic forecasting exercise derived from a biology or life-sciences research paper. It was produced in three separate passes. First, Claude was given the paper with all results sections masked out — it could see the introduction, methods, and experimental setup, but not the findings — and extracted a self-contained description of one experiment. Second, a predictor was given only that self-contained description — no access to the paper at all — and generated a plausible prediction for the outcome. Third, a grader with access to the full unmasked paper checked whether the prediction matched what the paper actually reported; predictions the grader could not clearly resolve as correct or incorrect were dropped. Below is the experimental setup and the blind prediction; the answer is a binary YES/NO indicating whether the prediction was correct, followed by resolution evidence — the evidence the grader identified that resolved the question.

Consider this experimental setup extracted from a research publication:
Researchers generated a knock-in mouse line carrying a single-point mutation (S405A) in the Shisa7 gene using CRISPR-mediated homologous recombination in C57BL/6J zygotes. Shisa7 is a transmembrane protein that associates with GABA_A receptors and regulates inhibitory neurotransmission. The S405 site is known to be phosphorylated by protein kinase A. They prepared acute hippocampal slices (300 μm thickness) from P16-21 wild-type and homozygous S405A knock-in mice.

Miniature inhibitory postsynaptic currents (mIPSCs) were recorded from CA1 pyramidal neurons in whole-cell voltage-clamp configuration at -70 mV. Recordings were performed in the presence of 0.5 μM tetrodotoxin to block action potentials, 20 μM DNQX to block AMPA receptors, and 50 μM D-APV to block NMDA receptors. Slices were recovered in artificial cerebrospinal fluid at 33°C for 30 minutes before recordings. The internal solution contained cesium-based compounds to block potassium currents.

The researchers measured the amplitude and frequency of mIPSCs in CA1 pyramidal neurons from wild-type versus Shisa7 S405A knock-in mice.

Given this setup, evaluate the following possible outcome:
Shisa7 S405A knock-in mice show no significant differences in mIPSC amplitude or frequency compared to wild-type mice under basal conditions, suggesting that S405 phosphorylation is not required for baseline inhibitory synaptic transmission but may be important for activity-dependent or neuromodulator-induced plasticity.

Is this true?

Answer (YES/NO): NO